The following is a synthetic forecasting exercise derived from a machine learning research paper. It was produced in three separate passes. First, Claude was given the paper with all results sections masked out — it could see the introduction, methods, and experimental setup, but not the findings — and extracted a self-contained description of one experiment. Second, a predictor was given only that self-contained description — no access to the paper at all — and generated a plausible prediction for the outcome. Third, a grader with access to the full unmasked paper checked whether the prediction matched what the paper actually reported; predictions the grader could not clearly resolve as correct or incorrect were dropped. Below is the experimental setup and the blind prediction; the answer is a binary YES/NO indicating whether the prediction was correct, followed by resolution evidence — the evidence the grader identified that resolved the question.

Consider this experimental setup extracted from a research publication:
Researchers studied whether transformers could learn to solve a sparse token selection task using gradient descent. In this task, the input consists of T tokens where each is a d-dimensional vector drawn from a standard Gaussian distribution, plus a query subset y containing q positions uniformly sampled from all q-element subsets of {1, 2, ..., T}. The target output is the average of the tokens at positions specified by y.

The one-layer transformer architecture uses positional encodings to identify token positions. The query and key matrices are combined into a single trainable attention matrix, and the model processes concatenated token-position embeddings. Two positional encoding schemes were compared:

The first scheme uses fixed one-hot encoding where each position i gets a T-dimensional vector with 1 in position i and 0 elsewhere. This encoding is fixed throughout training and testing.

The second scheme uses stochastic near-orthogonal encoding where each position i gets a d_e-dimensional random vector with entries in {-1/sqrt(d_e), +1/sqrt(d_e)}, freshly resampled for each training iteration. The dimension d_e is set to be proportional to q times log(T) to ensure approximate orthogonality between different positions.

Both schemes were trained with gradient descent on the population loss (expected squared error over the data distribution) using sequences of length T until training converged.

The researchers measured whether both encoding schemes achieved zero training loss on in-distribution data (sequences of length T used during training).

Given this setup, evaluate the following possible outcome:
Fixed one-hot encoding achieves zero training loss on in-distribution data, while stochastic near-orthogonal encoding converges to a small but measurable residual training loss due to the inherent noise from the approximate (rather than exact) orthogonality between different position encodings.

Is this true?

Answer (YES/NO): NO